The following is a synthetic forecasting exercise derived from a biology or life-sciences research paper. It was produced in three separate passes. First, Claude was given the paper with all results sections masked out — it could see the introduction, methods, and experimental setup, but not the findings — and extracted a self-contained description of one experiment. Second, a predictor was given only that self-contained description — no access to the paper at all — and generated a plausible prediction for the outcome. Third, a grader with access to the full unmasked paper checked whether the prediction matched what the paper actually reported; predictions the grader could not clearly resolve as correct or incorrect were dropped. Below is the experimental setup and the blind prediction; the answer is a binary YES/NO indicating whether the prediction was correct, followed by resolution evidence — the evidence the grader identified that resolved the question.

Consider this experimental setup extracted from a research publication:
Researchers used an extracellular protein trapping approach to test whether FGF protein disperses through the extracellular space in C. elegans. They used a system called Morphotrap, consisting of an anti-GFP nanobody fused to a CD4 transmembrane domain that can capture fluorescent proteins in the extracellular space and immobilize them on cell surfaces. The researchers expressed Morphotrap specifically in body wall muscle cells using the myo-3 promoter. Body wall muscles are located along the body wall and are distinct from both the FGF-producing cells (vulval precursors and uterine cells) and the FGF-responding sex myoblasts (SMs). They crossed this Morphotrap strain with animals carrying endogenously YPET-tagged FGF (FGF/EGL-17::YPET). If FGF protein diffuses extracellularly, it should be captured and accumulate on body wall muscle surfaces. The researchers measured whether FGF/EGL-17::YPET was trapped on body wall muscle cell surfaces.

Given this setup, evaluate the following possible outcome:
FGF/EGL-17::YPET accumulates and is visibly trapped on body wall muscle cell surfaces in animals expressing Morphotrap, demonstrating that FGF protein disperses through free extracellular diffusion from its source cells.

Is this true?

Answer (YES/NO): NO